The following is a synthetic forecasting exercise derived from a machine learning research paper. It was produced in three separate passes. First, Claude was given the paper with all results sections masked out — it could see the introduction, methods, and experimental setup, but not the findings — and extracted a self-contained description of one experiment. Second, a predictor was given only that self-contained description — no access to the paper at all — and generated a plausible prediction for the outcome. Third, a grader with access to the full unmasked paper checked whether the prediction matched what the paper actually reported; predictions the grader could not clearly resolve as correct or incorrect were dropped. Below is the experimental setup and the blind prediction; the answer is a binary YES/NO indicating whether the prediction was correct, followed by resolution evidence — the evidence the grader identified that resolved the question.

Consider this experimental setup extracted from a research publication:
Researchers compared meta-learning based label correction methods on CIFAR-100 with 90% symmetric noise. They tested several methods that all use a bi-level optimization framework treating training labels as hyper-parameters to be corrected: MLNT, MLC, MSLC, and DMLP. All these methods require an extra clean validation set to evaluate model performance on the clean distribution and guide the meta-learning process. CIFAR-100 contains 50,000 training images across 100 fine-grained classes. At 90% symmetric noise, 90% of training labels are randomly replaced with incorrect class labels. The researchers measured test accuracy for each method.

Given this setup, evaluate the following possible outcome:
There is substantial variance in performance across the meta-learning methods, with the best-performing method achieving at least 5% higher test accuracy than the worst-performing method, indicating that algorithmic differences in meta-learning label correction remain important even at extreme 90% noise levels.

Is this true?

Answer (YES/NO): YES